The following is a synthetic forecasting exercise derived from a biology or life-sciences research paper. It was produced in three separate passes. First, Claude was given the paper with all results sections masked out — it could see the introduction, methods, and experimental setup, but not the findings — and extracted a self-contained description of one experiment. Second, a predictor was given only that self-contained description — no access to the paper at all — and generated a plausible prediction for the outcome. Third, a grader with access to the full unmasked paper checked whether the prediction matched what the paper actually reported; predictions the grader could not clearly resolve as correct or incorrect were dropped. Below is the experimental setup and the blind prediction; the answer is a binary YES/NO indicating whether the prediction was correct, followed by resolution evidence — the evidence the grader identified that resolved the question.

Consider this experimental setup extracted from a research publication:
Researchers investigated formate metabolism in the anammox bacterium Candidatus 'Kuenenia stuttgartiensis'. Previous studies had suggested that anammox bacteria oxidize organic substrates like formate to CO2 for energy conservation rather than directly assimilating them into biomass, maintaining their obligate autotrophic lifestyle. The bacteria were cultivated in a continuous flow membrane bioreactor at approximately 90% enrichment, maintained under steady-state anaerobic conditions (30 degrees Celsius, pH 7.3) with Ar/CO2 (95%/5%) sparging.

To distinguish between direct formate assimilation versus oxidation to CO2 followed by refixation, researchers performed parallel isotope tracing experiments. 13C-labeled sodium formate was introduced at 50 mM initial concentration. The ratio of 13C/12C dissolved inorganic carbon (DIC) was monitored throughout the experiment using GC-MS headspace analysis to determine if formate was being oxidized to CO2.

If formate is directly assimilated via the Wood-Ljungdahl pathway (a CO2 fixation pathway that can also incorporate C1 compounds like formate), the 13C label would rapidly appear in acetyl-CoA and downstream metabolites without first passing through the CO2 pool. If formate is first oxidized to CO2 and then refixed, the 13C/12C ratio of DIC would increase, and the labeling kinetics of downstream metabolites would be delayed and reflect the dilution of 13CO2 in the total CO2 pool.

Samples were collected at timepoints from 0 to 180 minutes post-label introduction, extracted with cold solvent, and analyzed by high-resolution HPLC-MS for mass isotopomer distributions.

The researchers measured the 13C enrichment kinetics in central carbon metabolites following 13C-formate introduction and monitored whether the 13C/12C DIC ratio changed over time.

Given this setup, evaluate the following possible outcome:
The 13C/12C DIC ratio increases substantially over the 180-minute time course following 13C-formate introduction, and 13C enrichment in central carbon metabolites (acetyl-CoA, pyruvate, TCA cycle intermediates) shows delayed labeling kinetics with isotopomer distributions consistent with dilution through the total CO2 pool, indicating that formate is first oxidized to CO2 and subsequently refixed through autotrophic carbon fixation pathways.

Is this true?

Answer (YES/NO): NO